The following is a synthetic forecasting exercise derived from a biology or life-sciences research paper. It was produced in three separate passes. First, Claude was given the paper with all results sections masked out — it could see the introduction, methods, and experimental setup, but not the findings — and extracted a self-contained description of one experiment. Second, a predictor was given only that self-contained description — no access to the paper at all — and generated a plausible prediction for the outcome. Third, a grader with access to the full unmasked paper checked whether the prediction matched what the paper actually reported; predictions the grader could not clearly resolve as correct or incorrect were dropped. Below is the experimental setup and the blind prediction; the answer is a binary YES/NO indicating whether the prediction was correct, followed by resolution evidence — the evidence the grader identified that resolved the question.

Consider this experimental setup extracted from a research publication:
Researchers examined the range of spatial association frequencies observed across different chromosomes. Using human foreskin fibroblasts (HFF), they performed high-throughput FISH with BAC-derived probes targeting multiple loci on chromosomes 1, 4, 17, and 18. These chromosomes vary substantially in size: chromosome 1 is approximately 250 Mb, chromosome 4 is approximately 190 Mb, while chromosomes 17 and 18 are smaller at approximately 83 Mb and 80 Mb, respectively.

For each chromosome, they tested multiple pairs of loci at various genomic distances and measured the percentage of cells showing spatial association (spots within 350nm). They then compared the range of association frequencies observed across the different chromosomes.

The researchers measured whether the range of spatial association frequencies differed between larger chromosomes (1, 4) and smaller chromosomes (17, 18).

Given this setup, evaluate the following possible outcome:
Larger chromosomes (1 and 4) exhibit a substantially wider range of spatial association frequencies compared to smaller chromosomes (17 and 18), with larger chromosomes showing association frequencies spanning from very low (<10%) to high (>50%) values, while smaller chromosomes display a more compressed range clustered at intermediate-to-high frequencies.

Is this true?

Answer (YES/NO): NO